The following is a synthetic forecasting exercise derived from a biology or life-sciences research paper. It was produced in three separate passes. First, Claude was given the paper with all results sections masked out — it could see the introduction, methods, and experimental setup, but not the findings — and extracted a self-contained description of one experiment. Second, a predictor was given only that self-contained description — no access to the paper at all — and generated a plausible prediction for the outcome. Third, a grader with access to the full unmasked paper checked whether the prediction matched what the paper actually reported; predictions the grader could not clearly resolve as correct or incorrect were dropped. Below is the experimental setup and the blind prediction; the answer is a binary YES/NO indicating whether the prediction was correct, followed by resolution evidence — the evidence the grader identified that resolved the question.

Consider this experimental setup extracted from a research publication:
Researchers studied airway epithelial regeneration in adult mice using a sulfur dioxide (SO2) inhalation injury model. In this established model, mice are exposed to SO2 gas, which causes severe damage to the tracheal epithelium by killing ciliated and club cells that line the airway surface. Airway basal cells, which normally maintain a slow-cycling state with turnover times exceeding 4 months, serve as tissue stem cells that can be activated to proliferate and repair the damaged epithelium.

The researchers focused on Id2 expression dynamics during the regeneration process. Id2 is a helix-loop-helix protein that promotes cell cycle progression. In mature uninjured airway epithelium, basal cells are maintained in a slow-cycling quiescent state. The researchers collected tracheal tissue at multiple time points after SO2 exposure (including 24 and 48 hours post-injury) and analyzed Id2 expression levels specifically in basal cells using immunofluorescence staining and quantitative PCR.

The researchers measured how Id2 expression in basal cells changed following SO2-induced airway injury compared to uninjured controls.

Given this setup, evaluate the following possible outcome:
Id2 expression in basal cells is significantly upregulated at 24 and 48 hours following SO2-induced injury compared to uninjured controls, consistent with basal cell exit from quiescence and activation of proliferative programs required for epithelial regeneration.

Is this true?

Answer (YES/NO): YES